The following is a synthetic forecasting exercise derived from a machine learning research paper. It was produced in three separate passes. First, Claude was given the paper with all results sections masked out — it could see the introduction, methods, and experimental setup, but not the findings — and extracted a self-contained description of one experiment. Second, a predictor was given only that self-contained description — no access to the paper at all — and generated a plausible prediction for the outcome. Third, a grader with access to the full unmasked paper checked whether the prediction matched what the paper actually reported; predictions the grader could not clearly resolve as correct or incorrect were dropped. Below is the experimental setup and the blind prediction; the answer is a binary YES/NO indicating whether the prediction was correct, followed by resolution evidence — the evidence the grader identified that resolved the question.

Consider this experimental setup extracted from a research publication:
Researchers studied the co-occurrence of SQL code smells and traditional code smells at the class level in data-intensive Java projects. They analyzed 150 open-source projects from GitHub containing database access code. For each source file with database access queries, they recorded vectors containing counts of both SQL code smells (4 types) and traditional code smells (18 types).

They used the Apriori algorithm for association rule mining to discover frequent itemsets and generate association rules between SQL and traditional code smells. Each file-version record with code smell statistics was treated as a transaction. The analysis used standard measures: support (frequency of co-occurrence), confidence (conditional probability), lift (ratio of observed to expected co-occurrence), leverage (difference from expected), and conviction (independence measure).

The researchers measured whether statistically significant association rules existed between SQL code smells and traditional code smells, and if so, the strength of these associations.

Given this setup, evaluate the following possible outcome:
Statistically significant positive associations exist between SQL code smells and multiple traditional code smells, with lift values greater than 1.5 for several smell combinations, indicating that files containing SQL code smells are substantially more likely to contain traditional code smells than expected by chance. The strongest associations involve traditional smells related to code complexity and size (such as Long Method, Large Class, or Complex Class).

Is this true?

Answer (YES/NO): NO